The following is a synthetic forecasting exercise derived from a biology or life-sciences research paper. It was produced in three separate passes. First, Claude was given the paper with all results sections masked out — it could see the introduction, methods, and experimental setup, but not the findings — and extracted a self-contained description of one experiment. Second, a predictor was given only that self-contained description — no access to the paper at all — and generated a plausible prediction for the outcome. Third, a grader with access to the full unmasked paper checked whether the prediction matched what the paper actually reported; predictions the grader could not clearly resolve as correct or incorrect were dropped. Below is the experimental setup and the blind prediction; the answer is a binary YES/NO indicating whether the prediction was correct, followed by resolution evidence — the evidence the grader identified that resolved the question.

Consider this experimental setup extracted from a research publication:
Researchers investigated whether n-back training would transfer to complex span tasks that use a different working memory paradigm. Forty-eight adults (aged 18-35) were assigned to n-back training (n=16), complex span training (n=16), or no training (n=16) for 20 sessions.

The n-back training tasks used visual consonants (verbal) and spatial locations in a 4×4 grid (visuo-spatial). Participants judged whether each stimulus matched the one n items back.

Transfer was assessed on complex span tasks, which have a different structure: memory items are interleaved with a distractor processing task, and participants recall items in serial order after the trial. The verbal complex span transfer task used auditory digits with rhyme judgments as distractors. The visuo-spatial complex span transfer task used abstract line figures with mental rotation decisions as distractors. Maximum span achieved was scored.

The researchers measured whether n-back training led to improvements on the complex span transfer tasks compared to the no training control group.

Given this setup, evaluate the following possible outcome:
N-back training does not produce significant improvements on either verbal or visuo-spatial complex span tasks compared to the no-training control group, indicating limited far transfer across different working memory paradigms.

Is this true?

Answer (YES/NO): YES